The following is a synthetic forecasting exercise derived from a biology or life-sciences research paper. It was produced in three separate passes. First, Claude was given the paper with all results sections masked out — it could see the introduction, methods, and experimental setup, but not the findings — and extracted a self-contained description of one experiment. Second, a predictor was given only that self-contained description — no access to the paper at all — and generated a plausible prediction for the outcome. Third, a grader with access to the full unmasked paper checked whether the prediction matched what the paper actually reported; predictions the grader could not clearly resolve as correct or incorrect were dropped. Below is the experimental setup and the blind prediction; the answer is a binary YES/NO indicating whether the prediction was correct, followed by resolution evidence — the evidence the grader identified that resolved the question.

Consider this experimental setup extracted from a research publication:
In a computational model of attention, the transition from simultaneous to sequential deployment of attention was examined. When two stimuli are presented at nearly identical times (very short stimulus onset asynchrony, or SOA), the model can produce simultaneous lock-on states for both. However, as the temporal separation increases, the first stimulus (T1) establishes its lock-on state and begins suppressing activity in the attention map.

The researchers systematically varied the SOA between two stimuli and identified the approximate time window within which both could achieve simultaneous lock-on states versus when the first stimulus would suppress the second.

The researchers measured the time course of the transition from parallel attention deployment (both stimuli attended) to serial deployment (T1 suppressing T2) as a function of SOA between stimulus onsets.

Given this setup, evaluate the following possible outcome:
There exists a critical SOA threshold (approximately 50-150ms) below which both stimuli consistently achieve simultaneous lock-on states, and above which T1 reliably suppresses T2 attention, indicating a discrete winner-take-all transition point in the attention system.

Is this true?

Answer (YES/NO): YES